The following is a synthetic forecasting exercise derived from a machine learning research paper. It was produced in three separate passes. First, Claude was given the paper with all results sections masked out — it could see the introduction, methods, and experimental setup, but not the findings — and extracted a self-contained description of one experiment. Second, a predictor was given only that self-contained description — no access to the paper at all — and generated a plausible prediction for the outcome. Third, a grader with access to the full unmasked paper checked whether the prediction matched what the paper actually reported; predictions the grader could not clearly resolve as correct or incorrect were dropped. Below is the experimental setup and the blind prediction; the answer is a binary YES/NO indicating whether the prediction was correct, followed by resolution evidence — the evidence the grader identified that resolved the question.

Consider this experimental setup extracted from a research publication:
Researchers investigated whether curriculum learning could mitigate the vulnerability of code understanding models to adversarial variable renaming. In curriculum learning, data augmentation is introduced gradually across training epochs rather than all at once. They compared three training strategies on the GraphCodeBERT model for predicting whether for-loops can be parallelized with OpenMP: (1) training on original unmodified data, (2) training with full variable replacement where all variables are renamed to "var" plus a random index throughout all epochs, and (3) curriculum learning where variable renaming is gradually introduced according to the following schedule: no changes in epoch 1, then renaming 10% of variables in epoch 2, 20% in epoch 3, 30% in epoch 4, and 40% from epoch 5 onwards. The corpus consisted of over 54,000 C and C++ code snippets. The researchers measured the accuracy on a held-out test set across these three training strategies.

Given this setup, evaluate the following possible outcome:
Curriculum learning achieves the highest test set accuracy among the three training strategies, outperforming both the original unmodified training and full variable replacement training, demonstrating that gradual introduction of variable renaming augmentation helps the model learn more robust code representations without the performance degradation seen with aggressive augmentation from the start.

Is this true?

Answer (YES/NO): YES